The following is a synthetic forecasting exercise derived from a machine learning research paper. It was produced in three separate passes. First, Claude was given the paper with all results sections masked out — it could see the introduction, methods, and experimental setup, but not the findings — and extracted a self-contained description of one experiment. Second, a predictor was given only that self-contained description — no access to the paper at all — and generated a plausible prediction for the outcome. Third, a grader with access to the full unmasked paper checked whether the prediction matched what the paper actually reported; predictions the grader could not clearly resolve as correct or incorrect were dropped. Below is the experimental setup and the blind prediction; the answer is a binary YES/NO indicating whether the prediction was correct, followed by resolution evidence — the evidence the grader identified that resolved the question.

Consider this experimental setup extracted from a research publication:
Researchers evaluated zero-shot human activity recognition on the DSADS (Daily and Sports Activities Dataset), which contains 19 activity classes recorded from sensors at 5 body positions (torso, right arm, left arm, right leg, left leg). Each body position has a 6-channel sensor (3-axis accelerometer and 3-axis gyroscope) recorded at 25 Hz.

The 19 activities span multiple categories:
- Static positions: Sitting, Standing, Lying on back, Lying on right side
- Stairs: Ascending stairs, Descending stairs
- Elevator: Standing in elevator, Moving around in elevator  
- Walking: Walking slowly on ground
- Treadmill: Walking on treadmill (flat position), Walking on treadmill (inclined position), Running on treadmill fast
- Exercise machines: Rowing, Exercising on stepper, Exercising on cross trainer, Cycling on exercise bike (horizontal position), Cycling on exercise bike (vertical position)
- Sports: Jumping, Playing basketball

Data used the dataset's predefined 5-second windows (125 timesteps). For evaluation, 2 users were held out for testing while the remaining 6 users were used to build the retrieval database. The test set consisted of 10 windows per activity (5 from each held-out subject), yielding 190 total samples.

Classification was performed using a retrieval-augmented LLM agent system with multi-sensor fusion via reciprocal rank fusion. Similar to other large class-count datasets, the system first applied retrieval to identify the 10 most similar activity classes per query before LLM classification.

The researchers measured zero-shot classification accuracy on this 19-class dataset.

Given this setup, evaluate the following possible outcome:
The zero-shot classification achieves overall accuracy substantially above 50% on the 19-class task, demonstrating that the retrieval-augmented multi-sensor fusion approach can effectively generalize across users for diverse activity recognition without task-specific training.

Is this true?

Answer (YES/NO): YES